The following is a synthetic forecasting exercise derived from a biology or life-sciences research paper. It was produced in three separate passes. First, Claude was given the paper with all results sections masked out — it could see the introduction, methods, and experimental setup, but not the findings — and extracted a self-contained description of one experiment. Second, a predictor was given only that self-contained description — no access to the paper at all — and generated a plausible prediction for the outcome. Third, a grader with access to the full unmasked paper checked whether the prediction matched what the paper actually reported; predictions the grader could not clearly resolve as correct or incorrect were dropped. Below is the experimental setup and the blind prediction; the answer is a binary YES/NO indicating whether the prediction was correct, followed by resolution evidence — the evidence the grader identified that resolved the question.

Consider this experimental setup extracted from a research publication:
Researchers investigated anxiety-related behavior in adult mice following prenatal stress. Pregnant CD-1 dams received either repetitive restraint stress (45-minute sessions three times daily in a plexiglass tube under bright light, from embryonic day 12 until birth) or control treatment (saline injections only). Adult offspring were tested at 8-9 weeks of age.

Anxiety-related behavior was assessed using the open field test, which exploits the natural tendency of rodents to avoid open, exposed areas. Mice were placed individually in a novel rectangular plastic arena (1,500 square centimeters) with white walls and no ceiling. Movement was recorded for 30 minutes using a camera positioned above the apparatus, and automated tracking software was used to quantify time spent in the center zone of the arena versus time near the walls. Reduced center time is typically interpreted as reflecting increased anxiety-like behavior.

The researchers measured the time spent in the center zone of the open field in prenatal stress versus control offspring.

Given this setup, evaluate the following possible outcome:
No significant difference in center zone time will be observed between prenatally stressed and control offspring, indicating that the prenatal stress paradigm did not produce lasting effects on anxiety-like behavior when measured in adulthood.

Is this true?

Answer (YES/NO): YES